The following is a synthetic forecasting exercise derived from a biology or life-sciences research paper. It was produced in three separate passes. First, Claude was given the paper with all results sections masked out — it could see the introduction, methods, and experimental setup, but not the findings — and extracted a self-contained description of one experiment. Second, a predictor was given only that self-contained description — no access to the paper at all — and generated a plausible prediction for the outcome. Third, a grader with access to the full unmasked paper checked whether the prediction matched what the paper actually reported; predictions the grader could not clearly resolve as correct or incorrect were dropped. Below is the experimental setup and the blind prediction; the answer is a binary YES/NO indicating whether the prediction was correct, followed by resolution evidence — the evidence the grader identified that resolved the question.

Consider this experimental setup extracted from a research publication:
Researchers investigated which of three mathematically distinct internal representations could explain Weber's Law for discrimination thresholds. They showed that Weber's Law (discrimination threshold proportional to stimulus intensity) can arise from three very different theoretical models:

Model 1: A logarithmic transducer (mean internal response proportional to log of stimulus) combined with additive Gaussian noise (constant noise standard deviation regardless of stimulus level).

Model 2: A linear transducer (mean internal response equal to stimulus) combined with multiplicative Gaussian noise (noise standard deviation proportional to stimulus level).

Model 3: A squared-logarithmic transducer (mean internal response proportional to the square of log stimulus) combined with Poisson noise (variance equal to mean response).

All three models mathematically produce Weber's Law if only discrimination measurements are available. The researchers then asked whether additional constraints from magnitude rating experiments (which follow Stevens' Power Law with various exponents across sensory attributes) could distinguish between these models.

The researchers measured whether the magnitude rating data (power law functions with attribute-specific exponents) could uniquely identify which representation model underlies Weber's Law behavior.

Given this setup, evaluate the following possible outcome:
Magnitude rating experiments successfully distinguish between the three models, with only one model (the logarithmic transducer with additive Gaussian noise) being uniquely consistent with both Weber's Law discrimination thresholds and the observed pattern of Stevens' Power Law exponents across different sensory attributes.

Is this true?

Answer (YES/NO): NO